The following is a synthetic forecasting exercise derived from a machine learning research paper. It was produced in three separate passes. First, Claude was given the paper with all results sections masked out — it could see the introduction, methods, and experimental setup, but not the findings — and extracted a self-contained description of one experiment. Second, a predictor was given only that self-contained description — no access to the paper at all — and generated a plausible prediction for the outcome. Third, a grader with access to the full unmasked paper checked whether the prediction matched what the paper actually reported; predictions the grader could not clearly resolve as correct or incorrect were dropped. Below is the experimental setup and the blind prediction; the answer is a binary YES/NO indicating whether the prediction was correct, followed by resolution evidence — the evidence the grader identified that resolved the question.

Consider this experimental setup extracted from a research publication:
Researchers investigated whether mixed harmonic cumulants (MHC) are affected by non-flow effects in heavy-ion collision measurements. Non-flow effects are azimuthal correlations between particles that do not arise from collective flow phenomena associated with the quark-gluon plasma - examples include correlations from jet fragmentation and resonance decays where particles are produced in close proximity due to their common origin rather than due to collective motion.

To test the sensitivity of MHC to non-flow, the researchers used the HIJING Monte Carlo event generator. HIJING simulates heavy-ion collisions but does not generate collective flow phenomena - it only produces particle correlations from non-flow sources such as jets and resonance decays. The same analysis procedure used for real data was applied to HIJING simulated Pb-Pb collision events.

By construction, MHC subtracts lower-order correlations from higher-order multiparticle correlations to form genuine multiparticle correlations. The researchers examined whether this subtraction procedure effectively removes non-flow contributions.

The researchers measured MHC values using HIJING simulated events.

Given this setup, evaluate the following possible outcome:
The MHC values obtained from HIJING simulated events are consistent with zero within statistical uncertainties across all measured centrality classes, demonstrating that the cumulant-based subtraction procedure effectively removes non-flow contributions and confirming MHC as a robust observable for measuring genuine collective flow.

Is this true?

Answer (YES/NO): YES